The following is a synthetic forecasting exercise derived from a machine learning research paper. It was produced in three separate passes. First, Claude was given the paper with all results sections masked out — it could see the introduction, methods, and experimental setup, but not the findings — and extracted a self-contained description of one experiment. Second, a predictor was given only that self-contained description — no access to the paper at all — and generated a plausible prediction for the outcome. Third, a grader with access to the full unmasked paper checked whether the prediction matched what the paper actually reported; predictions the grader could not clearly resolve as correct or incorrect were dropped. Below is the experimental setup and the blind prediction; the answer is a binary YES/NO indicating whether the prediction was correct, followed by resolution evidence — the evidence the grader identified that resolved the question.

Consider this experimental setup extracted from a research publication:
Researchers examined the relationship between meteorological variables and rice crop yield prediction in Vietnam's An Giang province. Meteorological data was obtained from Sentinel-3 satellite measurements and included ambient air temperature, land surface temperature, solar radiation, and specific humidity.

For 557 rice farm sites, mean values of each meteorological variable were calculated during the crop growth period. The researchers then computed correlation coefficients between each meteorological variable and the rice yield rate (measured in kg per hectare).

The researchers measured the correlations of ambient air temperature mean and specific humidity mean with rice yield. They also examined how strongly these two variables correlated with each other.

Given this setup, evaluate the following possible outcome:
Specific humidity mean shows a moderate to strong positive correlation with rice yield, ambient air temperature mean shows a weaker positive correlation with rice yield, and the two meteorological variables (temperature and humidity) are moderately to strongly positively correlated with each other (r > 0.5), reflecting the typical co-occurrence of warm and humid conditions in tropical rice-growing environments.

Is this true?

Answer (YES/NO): NO